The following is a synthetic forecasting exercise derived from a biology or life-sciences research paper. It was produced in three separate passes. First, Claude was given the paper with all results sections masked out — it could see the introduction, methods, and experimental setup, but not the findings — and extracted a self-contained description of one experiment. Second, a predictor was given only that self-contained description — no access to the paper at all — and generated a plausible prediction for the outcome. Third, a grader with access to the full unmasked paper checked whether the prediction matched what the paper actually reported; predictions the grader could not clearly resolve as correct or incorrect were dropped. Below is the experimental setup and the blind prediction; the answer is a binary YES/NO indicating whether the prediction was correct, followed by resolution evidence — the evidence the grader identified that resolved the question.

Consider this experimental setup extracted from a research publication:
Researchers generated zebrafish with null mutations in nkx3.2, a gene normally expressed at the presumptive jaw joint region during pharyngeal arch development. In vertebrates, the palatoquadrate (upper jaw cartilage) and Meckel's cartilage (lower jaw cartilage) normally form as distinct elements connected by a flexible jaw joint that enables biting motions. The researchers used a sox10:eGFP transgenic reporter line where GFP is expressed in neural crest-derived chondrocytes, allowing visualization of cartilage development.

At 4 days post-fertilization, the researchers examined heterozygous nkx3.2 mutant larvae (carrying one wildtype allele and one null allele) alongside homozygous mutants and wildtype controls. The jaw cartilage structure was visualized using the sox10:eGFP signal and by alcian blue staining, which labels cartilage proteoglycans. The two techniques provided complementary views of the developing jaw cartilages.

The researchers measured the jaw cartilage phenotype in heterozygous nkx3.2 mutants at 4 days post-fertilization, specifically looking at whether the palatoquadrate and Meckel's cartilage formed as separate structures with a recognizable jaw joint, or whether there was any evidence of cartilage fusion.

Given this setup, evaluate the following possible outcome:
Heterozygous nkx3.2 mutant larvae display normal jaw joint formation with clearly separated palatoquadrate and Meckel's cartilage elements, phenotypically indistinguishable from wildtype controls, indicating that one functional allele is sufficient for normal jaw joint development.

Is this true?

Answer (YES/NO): YES